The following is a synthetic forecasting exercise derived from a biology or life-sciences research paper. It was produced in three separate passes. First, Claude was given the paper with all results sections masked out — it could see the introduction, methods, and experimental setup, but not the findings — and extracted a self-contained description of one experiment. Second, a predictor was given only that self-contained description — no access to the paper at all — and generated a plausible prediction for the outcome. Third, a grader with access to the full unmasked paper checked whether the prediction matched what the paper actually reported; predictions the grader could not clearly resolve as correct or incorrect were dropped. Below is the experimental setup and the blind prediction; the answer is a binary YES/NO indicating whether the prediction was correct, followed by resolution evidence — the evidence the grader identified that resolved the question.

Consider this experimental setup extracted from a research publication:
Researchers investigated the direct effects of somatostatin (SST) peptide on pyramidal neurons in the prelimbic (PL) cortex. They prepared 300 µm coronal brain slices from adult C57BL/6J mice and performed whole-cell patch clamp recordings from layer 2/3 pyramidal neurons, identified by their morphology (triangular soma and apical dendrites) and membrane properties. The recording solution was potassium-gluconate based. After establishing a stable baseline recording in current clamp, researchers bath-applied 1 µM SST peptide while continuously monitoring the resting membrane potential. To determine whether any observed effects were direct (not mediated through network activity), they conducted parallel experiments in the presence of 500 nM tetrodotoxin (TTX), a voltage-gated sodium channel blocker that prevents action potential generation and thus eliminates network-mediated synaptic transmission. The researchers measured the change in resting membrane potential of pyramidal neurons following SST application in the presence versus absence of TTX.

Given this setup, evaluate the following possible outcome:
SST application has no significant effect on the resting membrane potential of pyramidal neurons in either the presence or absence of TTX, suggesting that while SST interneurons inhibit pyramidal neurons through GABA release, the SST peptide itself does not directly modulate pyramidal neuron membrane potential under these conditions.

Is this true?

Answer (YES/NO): NO